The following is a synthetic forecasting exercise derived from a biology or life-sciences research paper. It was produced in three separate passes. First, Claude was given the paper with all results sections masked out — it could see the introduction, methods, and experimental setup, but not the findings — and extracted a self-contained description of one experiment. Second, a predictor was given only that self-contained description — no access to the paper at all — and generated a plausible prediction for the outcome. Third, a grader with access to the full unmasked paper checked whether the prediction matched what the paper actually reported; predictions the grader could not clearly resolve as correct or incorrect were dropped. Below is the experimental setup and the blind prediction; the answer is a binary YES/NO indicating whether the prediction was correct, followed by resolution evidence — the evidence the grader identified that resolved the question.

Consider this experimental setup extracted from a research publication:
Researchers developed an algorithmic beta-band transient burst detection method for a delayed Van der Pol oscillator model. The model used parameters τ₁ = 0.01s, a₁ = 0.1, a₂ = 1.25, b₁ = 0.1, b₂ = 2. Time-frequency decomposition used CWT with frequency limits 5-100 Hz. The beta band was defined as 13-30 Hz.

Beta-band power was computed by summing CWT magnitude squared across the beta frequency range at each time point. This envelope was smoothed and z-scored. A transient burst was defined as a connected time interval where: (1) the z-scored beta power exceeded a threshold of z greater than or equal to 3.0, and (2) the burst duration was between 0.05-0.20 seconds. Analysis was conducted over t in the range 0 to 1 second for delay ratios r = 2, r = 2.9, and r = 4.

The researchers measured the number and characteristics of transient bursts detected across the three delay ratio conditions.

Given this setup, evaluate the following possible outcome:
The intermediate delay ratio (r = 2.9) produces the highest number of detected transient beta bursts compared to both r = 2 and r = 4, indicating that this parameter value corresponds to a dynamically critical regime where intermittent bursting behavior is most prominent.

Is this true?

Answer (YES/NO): NO